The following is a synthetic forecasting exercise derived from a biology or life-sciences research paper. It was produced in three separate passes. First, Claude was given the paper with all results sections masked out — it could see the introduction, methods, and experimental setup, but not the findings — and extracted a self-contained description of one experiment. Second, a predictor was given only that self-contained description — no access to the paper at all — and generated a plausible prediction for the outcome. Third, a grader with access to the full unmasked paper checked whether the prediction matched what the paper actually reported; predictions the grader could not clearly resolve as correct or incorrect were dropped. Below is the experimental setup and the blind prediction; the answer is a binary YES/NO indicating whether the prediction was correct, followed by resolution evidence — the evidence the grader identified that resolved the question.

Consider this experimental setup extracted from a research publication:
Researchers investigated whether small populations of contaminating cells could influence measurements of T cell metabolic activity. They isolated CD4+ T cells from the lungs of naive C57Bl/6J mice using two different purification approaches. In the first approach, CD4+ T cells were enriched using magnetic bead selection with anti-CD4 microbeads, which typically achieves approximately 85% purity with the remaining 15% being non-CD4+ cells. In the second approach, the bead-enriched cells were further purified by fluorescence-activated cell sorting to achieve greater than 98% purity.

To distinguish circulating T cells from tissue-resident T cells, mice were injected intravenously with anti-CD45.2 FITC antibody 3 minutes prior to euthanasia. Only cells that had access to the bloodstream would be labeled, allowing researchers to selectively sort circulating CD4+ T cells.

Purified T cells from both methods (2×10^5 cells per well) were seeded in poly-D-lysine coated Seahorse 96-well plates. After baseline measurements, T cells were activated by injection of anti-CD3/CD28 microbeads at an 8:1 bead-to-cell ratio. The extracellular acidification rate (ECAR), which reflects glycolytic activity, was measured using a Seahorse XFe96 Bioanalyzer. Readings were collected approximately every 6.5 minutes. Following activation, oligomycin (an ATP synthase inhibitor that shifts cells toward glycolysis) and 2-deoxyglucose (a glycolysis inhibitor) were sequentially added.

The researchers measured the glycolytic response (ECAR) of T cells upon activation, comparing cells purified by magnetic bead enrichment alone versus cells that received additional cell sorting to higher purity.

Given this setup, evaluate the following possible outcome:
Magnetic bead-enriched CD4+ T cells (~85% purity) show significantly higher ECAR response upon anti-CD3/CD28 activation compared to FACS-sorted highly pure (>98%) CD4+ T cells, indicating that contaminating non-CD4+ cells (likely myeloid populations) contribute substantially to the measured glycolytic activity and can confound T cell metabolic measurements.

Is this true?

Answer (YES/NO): NO